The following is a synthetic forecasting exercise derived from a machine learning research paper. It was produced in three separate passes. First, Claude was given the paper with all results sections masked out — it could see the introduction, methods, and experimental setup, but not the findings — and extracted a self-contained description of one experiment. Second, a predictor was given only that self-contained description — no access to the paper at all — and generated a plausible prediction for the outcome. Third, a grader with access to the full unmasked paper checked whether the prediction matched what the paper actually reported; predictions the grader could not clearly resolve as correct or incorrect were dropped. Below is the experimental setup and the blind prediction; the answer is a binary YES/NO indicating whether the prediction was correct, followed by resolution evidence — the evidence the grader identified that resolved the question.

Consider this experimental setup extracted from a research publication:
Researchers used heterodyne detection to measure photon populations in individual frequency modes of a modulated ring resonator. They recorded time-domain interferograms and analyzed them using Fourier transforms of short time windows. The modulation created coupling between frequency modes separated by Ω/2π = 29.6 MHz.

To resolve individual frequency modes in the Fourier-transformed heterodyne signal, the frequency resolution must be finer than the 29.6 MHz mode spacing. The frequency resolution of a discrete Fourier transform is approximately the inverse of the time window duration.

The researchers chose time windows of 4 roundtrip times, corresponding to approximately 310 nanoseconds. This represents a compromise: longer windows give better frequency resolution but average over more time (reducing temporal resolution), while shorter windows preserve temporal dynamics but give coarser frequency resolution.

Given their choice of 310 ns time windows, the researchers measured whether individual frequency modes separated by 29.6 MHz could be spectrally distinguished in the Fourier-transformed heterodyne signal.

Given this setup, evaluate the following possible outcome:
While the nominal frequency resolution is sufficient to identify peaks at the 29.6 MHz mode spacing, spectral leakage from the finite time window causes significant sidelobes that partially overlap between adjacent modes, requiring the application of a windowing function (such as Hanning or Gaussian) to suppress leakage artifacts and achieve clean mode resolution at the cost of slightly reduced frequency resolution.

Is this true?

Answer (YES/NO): NO